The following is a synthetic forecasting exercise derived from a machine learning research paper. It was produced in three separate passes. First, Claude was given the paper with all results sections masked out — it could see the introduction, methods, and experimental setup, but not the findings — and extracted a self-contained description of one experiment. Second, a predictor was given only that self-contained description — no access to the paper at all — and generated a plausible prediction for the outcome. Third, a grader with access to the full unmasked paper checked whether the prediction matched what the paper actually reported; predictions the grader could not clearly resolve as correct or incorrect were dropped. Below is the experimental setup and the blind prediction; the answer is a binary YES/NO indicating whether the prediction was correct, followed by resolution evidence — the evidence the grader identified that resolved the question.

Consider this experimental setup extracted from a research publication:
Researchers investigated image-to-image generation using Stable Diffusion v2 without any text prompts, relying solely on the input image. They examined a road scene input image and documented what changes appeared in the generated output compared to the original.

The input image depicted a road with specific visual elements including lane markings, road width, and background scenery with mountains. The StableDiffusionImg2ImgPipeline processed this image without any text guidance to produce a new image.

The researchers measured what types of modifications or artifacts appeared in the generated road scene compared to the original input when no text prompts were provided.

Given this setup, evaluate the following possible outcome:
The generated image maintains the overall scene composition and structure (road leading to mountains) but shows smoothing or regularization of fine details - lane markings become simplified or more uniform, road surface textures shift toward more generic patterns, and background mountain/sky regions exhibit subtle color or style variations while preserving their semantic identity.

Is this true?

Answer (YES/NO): NO